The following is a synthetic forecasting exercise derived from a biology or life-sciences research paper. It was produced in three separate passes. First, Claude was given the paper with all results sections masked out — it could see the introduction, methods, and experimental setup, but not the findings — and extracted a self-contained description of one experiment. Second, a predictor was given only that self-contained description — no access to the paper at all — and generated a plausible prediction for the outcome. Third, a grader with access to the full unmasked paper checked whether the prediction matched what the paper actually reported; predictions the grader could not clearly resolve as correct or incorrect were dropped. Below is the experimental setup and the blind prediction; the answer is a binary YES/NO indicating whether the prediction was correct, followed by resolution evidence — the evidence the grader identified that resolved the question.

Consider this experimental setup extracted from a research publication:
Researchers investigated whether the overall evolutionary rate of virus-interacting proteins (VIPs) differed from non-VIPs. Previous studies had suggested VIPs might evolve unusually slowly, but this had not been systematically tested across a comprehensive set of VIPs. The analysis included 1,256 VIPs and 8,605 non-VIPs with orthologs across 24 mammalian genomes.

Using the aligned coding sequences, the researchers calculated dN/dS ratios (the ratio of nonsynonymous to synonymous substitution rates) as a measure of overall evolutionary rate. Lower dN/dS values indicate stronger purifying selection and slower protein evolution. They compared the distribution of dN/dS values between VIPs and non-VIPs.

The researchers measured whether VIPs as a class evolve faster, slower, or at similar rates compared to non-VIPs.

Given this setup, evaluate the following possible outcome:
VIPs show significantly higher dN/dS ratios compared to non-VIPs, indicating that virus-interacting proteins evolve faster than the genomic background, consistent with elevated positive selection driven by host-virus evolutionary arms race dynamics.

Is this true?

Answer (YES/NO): NO